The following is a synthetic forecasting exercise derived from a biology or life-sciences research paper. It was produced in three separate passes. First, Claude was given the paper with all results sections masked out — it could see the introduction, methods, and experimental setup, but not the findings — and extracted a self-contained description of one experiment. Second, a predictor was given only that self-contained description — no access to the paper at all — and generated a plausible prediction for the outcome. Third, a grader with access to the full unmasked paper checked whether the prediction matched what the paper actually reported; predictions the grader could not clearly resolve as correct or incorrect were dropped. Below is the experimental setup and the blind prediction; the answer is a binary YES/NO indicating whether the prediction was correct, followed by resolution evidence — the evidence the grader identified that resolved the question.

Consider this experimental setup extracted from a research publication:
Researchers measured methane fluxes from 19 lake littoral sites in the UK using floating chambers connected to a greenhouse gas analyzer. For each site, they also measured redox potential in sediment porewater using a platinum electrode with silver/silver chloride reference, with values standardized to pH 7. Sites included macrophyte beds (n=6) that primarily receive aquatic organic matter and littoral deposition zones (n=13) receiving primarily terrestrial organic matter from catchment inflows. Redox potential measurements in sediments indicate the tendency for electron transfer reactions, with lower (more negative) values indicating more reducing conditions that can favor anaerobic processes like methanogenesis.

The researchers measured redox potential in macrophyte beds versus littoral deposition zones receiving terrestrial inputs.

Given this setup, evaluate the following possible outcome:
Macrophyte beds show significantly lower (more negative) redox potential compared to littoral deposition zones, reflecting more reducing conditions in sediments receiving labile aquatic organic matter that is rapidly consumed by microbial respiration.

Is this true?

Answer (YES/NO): NO